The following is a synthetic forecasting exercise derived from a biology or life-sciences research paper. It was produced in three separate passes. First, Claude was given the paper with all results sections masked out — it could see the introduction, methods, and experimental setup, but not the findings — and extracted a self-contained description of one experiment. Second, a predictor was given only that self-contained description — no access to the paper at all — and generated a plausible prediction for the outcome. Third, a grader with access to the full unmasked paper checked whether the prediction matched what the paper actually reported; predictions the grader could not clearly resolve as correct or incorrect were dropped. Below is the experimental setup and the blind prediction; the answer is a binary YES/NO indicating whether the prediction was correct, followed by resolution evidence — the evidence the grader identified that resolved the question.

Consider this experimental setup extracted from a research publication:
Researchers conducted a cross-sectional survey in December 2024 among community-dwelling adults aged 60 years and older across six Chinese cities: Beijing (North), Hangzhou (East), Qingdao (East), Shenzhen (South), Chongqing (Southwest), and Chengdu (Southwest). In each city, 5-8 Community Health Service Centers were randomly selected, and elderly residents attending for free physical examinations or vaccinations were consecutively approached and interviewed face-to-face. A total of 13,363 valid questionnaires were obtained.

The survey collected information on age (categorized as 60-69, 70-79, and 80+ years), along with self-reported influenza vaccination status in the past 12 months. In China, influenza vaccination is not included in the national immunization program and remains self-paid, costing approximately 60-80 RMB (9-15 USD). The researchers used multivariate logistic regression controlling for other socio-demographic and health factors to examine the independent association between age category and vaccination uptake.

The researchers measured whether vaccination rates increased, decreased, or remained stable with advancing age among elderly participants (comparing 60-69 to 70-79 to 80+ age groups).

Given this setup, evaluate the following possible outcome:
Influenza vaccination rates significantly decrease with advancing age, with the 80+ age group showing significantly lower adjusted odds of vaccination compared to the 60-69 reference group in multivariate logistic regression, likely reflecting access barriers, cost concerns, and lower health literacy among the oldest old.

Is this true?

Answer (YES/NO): NO